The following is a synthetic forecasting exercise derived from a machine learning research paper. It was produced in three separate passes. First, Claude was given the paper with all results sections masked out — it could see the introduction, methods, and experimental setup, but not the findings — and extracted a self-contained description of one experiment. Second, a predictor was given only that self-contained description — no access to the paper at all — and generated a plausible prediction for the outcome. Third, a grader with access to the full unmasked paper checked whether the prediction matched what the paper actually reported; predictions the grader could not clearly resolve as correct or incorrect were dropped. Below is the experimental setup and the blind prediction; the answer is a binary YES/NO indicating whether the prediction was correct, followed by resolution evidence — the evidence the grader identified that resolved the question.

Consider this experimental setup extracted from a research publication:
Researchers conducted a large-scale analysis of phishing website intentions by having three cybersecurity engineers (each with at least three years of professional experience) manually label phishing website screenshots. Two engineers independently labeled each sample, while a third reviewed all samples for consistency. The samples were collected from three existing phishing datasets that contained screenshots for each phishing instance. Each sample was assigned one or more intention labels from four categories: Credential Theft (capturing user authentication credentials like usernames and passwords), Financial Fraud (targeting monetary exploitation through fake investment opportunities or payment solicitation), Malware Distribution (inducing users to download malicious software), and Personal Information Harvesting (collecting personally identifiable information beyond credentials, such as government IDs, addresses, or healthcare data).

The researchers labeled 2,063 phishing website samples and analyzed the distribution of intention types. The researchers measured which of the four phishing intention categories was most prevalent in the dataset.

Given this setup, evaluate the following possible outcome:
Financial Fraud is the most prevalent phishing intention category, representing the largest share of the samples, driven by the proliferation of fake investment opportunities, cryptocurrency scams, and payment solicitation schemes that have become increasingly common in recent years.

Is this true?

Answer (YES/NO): NO